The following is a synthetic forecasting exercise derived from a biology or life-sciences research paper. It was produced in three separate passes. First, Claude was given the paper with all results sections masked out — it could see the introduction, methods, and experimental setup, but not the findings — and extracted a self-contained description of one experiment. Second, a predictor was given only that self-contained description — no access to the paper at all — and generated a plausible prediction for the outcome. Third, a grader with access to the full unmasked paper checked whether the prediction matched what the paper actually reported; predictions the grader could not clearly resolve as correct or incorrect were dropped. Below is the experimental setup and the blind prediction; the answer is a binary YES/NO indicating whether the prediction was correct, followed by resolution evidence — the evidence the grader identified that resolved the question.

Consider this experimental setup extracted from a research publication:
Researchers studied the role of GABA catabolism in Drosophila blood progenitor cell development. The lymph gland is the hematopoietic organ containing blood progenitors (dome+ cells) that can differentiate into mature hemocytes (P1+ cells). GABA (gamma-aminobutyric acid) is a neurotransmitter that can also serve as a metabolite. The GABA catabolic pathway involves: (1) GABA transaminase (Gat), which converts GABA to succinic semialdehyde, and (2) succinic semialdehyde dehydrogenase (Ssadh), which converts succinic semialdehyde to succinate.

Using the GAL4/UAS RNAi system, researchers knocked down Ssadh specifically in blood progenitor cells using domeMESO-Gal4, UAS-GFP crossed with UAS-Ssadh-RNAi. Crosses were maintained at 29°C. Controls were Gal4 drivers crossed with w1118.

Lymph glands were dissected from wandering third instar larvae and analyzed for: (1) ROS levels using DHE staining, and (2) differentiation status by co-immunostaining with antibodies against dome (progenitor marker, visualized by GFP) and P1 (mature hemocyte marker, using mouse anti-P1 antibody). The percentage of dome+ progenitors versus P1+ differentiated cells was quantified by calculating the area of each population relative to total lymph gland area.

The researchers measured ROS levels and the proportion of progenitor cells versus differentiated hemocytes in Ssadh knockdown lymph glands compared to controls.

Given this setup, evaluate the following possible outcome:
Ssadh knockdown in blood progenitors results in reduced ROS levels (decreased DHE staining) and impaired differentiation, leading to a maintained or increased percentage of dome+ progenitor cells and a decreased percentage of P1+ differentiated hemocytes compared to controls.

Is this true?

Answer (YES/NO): NO